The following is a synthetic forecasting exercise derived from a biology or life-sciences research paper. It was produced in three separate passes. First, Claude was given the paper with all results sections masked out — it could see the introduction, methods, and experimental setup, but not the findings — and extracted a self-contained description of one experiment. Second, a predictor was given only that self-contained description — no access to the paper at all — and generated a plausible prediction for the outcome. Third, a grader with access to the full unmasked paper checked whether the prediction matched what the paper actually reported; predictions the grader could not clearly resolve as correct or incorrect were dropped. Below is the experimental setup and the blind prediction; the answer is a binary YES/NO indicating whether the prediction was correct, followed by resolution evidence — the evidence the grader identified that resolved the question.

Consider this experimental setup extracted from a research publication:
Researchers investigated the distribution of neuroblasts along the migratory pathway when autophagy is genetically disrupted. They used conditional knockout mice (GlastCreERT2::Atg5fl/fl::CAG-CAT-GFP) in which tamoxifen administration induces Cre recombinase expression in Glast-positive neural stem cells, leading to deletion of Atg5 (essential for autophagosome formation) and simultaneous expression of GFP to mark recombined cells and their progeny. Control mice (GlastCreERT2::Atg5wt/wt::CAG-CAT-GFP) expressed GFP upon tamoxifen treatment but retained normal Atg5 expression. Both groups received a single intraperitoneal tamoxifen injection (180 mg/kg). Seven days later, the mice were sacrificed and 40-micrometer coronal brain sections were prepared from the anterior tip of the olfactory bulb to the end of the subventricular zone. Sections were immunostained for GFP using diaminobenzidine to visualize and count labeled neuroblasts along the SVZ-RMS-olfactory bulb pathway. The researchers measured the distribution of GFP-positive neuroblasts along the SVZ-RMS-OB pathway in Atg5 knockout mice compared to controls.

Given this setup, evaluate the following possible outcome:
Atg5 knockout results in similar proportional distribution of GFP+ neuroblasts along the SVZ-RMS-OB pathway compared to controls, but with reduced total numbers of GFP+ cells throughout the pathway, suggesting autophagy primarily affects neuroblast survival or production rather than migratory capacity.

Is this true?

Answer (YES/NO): NO